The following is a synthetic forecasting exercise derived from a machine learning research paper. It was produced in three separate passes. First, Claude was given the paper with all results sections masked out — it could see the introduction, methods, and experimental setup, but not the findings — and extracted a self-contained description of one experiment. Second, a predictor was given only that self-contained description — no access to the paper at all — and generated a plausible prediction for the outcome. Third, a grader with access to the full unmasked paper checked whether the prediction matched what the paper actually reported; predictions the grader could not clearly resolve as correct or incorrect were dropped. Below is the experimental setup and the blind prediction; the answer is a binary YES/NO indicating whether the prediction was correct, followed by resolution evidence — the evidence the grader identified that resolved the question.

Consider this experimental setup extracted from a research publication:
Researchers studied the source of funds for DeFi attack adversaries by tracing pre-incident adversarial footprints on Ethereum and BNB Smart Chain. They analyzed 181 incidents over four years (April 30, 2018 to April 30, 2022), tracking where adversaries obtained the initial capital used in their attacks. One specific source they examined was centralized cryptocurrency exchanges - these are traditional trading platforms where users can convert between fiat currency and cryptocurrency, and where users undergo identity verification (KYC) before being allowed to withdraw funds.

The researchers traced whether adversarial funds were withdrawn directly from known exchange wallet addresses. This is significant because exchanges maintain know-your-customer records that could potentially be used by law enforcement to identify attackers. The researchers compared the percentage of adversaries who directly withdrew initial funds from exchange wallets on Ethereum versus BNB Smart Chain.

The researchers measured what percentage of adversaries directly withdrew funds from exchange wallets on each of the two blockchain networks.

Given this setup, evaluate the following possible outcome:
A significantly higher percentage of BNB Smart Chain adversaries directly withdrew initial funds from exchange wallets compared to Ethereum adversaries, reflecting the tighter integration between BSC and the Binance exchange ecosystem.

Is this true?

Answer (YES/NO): NO